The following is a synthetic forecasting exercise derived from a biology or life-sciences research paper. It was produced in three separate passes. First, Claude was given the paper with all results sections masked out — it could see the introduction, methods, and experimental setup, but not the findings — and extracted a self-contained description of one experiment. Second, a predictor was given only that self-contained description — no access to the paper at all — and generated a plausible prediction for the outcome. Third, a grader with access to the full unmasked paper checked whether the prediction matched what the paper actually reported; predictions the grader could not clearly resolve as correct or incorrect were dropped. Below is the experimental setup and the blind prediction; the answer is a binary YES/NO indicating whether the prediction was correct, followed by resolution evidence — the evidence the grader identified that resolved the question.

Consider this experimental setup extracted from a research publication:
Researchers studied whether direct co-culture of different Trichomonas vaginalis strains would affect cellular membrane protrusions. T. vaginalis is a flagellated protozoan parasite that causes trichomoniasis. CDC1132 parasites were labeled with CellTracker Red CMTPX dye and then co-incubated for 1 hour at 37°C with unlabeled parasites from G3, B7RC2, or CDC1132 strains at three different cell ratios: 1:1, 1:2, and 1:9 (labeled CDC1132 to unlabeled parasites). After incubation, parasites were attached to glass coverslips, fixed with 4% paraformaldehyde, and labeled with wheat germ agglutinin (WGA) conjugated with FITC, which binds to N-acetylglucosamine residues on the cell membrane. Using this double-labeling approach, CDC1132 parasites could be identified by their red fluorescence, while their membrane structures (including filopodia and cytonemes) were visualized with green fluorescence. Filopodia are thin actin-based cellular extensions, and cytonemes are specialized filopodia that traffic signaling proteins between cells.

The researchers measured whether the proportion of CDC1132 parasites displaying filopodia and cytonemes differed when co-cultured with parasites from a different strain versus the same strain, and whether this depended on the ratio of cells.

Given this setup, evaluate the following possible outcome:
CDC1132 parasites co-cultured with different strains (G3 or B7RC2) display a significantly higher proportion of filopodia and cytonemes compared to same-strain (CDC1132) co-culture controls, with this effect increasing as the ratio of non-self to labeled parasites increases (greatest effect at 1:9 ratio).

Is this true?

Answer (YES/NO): NO